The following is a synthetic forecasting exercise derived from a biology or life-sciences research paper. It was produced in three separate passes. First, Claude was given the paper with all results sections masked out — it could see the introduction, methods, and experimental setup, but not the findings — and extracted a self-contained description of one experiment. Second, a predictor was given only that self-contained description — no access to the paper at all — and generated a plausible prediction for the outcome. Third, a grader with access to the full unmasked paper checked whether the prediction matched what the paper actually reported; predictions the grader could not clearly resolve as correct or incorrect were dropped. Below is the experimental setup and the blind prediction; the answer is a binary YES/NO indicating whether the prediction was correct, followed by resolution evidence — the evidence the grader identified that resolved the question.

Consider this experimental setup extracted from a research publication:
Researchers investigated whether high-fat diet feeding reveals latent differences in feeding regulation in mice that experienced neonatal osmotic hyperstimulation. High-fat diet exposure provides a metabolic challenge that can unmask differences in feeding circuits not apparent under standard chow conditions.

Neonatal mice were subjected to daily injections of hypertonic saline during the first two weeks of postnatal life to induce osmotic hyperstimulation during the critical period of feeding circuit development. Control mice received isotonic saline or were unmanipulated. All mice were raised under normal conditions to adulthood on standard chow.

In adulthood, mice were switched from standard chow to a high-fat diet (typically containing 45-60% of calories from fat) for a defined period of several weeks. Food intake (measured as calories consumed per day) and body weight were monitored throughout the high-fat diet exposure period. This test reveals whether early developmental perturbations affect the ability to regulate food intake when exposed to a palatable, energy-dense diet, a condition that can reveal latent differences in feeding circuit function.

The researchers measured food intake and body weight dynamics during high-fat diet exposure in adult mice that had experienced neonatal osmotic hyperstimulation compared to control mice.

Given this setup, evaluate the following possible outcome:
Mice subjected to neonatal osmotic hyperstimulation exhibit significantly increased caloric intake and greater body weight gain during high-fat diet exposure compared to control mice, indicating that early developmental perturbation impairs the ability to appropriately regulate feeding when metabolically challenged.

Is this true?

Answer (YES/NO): NO